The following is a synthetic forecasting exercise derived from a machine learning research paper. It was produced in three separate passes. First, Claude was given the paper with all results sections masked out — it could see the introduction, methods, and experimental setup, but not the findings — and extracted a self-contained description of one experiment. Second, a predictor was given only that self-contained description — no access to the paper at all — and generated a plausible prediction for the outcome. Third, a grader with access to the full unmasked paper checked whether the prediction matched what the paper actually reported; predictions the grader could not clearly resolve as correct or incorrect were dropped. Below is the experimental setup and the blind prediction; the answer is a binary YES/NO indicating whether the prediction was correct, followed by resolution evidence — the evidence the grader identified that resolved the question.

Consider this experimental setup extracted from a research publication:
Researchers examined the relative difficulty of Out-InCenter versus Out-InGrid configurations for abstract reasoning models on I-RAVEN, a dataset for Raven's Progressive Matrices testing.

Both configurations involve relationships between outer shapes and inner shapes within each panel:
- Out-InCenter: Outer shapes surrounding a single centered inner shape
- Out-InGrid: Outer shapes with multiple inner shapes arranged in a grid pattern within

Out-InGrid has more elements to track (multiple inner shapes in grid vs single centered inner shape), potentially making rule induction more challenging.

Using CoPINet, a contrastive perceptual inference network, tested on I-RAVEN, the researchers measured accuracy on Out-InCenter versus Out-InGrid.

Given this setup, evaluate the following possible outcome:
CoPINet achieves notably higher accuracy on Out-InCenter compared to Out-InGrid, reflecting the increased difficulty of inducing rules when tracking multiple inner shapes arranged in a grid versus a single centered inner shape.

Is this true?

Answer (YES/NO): YES